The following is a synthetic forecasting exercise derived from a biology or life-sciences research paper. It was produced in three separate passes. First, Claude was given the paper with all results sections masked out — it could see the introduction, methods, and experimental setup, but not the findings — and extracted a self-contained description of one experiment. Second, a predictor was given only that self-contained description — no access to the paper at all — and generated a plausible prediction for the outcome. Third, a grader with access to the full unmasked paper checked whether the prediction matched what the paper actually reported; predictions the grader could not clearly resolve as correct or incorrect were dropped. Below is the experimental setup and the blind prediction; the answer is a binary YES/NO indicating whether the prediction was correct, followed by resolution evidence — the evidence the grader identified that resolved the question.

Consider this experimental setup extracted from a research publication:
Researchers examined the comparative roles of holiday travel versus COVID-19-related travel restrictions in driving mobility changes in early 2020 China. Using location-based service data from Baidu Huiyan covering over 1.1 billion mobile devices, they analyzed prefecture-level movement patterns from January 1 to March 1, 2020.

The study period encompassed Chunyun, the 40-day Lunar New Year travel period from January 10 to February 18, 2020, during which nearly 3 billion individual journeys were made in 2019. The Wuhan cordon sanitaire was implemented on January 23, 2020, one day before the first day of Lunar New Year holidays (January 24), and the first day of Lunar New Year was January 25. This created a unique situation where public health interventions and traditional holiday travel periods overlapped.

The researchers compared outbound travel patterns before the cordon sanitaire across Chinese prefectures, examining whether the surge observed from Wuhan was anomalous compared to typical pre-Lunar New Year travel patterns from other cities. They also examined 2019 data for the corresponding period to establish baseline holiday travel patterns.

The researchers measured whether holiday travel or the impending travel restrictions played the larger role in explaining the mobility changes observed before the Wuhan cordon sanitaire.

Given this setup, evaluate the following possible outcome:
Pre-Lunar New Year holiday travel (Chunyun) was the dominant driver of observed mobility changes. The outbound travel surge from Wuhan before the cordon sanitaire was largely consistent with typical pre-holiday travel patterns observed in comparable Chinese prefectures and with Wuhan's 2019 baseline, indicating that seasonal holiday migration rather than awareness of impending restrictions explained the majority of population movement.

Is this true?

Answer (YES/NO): YES